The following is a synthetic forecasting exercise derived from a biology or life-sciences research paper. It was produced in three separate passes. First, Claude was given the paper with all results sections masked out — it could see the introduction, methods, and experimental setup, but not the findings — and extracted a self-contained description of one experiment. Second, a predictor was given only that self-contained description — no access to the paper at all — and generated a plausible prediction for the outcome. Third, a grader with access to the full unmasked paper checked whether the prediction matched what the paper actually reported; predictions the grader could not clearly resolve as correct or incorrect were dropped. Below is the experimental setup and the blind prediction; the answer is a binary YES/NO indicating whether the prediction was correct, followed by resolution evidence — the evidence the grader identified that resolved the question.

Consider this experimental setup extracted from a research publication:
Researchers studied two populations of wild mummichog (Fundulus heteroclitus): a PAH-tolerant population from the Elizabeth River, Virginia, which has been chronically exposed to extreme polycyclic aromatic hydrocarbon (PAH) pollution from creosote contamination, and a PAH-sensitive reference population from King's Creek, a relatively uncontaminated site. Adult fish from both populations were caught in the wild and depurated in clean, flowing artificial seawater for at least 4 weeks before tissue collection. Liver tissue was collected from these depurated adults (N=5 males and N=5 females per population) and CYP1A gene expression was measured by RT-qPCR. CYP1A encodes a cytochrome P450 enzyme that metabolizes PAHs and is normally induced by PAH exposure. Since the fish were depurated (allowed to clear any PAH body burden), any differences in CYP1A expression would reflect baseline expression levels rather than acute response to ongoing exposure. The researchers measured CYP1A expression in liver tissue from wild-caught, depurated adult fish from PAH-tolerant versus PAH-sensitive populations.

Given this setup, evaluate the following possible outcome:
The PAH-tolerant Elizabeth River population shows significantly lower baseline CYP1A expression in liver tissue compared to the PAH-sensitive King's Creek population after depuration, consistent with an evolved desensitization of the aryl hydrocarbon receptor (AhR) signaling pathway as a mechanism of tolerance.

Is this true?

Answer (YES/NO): NO